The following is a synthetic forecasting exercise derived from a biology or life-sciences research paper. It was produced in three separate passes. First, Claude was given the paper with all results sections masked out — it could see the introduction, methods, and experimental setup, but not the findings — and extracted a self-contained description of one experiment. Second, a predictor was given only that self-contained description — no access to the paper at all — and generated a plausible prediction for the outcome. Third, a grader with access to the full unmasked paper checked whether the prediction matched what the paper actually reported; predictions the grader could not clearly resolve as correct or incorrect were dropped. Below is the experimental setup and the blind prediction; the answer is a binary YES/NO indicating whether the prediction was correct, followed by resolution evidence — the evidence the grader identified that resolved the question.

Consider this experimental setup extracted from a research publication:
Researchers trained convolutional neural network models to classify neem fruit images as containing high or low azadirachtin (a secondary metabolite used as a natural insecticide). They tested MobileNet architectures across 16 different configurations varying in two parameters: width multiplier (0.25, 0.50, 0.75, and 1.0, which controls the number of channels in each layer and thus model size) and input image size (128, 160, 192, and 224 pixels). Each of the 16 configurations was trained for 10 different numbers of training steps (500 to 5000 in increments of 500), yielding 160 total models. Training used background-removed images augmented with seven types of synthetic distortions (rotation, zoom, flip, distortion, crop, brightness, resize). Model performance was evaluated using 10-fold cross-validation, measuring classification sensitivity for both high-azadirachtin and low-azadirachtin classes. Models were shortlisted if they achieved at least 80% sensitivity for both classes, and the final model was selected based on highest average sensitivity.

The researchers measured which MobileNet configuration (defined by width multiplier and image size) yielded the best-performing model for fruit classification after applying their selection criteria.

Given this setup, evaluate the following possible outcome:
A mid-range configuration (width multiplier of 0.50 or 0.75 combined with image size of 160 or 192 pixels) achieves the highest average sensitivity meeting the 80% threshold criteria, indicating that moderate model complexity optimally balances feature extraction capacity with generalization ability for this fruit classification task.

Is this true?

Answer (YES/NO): NO